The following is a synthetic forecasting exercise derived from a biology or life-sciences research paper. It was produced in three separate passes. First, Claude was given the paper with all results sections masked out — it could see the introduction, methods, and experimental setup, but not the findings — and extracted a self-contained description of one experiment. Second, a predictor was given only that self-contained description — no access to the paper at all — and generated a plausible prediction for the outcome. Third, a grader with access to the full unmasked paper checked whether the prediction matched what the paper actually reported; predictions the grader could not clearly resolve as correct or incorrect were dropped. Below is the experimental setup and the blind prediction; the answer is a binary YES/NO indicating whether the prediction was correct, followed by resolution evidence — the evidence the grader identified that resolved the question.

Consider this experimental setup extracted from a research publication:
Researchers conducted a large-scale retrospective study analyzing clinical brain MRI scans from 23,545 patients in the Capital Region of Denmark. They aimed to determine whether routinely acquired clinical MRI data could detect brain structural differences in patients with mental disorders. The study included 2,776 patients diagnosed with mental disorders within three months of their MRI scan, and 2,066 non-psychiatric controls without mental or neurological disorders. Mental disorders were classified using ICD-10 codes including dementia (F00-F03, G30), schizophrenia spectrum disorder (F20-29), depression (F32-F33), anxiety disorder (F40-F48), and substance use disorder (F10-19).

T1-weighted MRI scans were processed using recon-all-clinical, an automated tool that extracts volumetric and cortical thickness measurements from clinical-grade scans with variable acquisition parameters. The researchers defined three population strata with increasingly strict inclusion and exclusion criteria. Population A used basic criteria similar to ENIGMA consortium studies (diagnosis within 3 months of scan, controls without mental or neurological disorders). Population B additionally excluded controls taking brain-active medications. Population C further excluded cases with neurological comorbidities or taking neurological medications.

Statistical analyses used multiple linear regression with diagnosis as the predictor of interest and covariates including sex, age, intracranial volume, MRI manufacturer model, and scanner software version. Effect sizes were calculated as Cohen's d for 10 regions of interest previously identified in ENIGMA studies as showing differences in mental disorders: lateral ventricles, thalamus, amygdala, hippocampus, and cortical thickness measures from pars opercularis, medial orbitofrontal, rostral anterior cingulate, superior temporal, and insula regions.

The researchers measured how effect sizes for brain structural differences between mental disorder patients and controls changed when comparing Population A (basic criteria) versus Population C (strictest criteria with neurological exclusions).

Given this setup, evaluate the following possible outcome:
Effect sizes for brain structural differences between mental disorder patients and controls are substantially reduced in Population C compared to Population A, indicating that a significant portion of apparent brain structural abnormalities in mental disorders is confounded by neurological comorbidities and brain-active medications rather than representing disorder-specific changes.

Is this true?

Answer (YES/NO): NO